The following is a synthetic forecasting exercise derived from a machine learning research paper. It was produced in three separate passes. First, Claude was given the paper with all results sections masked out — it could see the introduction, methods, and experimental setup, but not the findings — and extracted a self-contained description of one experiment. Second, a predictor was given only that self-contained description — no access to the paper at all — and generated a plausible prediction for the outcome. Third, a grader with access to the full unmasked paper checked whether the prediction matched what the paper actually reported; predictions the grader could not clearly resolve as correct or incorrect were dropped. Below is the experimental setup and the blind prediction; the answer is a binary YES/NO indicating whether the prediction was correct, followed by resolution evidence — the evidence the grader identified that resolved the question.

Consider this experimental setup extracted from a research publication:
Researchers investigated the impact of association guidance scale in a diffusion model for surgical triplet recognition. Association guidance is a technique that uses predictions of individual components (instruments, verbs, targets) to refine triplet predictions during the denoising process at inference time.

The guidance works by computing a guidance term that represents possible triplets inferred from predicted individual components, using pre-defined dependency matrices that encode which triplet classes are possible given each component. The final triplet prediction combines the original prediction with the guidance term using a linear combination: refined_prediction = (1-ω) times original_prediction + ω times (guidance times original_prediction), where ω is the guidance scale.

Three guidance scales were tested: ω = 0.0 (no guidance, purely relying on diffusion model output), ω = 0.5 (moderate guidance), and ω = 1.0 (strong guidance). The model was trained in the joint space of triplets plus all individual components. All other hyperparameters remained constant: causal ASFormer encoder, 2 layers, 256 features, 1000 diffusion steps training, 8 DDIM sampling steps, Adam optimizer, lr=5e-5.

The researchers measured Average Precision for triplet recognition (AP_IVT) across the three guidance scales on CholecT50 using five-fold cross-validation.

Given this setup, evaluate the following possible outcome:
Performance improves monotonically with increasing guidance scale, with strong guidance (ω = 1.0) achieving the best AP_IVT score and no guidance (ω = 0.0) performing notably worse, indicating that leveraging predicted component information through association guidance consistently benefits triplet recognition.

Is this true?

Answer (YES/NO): YES